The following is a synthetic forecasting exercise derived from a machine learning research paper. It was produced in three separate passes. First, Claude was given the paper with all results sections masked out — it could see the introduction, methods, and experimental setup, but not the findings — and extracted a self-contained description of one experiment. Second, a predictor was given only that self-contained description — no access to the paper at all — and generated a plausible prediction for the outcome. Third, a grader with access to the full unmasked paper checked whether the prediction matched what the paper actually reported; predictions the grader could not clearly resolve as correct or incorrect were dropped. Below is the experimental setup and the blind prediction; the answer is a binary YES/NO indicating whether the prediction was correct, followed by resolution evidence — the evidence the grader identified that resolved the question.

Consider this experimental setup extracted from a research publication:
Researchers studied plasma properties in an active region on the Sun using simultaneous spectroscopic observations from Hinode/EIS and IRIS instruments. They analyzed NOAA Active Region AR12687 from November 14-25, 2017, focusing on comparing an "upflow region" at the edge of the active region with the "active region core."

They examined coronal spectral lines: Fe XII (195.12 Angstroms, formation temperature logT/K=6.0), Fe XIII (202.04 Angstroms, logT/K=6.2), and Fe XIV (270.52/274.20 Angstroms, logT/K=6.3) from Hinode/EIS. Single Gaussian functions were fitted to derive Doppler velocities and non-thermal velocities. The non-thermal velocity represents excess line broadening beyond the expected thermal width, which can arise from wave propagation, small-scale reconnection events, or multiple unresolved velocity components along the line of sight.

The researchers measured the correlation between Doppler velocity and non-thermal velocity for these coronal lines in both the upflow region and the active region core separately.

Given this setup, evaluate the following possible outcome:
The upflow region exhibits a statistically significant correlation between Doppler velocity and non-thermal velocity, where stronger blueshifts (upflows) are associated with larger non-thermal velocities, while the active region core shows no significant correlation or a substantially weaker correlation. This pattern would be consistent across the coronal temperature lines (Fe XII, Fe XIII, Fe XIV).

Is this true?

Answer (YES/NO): YES